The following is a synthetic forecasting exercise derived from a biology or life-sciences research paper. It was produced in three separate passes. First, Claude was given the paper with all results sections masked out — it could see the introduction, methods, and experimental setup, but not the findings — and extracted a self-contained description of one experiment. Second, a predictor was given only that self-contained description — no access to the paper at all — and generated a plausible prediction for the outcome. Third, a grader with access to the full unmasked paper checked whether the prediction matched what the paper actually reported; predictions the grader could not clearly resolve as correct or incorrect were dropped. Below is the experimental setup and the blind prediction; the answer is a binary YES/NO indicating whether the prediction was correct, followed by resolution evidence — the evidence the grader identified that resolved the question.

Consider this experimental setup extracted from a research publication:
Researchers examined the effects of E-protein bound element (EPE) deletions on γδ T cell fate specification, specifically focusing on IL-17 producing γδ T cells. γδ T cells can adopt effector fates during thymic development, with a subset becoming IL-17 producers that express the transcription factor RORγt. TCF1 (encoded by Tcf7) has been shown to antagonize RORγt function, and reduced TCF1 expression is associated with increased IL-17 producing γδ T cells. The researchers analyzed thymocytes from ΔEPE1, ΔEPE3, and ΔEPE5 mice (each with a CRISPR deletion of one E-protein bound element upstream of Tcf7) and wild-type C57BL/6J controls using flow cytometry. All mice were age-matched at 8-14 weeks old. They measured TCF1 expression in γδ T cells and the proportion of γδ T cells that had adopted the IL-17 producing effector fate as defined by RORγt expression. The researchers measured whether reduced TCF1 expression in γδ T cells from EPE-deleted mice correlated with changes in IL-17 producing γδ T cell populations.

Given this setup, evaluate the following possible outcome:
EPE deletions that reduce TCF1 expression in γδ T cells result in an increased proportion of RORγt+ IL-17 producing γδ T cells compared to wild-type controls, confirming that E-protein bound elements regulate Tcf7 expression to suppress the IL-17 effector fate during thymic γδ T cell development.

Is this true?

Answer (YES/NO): YES